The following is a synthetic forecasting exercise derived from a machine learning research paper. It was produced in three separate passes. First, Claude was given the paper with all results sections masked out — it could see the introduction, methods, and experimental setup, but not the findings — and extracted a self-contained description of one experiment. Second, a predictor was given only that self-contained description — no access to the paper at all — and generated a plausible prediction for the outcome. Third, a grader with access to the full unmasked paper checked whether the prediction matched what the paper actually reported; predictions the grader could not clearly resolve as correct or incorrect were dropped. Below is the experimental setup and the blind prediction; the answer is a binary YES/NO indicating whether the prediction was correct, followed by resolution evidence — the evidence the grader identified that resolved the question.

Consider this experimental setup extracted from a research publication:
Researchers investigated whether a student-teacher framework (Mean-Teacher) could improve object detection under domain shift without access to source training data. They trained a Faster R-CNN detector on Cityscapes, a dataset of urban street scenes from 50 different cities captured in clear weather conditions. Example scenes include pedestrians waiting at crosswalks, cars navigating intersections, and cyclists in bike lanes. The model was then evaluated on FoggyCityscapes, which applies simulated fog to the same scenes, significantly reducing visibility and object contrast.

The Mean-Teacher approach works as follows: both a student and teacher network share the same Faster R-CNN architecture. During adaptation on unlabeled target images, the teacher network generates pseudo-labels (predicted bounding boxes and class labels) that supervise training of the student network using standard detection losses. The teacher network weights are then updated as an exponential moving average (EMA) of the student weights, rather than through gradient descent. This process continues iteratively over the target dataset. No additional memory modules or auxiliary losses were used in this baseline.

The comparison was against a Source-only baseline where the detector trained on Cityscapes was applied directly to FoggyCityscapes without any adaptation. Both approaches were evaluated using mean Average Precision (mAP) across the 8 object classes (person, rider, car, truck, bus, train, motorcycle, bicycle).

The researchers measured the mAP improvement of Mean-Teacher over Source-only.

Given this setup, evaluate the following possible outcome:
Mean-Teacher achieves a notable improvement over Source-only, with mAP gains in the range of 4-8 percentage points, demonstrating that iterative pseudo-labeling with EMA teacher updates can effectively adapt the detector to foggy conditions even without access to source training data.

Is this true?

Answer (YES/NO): NO